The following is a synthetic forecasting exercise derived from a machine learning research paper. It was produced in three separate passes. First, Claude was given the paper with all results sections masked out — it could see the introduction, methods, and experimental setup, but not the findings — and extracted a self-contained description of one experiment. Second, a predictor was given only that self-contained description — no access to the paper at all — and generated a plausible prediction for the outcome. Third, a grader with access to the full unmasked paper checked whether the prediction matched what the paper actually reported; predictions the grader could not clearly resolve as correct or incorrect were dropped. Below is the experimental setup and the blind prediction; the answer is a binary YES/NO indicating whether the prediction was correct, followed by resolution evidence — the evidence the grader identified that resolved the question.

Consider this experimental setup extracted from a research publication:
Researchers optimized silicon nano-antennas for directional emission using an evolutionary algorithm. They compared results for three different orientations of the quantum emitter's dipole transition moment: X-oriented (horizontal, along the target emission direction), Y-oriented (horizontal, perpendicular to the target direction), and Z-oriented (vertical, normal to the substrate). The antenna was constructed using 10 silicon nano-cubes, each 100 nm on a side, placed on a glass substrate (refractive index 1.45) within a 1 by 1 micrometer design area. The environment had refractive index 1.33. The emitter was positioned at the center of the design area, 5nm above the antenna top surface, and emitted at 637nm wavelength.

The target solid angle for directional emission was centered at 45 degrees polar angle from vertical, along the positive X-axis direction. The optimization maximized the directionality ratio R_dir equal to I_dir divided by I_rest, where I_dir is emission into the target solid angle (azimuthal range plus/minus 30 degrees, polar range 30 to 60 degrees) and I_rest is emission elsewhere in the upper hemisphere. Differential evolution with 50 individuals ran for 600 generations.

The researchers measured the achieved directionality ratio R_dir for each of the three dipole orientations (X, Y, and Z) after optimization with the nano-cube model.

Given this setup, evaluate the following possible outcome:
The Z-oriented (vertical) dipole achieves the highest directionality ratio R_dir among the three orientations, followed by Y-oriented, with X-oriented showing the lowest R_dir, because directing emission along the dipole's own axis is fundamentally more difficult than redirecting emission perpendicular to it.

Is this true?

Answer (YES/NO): NO